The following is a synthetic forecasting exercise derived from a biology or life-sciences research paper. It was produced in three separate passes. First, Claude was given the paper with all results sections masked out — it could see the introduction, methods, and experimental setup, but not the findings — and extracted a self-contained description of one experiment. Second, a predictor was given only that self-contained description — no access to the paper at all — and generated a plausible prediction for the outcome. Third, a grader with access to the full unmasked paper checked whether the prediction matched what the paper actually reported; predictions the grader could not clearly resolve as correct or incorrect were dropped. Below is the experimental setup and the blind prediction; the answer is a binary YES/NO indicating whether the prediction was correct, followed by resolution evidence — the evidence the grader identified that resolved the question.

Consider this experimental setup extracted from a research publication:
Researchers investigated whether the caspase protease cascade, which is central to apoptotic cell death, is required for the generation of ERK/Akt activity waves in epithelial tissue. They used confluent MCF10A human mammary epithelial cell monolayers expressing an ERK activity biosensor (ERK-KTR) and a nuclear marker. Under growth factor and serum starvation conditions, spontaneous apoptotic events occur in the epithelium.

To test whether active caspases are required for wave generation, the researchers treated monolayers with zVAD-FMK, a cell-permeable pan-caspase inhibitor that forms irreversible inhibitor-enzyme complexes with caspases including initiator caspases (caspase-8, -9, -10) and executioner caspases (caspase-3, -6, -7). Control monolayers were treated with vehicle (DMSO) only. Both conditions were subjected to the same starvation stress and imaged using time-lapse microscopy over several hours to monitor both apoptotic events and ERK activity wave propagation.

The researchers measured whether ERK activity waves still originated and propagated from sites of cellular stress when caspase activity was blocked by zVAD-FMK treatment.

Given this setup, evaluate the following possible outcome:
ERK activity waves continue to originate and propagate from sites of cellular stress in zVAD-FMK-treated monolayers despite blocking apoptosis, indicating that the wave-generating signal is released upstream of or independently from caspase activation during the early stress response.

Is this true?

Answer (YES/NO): YES